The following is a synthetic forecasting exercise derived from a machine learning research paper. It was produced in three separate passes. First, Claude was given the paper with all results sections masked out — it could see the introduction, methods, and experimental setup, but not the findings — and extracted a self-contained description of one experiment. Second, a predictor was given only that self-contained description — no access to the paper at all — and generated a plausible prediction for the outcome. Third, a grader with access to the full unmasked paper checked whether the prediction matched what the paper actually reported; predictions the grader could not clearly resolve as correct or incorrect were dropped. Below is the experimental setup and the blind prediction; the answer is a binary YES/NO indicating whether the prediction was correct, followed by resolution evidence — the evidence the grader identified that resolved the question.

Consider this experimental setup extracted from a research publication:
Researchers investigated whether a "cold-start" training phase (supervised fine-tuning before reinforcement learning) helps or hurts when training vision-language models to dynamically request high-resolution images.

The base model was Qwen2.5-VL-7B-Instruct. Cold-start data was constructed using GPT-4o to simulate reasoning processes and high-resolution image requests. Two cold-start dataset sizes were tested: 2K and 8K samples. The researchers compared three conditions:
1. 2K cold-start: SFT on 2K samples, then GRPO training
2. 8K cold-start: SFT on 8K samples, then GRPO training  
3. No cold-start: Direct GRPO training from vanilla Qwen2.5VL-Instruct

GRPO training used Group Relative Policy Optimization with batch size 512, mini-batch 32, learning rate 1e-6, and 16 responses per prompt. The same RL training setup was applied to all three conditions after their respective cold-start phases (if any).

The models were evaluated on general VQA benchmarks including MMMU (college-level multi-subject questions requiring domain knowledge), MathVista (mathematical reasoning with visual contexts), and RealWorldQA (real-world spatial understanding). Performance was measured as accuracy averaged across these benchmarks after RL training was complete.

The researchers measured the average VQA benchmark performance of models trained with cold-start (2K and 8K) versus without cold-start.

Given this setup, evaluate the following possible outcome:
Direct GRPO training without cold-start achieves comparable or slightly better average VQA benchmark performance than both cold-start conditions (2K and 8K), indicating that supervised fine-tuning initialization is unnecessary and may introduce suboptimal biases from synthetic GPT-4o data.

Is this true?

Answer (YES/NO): YES